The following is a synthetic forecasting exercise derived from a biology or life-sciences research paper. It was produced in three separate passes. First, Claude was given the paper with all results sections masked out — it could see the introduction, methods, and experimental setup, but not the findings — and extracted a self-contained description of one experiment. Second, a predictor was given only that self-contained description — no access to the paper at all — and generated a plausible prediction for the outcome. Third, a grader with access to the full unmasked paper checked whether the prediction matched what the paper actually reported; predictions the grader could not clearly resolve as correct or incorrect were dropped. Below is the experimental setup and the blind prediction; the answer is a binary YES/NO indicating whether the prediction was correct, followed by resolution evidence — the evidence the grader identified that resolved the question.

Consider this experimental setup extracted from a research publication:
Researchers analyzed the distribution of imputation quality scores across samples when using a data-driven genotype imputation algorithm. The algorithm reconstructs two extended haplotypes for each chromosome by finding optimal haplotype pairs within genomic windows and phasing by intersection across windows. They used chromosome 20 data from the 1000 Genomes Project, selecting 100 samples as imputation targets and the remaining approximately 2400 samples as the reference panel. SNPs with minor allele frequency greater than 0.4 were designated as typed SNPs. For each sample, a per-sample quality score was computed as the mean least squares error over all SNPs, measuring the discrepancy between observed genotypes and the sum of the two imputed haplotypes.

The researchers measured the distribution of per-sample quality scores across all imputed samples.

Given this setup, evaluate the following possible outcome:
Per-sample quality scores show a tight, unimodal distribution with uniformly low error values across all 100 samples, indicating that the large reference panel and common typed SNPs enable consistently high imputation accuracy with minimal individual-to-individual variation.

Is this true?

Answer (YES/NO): NO